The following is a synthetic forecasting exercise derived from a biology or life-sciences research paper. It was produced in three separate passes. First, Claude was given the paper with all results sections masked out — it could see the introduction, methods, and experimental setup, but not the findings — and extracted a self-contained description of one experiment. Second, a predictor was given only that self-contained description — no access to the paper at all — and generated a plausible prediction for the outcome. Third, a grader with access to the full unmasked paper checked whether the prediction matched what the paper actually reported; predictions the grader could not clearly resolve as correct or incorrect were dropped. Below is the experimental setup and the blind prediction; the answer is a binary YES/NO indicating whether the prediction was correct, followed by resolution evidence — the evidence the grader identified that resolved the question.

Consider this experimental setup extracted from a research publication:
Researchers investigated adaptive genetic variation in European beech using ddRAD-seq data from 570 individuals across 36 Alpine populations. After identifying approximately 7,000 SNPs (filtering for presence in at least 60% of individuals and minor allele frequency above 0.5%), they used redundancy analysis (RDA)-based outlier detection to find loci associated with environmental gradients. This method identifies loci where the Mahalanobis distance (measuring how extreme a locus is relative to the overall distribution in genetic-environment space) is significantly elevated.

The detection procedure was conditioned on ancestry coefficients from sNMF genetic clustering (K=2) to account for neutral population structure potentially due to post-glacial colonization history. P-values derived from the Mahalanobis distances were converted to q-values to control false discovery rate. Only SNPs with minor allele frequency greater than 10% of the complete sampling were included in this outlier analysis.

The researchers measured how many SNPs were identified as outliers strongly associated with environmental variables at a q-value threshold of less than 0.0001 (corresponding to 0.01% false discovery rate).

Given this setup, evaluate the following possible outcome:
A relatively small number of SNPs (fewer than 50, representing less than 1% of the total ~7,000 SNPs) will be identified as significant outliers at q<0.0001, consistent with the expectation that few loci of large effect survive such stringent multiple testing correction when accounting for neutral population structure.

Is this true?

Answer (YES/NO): NO